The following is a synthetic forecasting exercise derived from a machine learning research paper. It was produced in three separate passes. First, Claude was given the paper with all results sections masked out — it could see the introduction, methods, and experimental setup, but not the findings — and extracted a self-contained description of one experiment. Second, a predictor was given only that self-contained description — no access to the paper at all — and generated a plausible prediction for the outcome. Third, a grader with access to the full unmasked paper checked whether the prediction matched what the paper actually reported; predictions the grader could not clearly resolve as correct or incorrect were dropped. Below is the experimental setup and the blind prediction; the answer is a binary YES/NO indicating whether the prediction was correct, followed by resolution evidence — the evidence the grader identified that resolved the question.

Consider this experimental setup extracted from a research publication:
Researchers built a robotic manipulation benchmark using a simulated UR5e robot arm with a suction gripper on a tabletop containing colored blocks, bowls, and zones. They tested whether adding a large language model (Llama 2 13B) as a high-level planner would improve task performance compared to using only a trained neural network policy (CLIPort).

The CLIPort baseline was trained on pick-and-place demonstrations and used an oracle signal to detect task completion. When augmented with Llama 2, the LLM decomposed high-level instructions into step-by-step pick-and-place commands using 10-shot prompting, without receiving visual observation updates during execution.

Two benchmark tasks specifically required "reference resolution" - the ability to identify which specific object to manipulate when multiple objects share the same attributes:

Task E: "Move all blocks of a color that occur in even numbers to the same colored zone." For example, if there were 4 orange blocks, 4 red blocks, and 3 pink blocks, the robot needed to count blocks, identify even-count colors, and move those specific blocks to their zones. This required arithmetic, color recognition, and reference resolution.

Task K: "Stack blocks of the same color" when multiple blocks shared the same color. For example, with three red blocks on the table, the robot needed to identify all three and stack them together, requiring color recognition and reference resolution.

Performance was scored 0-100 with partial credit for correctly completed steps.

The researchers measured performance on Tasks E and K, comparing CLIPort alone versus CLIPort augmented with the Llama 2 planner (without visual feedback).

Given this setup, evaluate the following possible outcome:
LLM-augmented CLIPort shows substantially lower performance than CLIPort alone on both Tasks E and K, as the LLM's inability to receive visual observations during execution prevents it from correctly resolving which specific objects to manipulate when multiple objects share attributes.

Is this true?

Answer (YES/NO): YES